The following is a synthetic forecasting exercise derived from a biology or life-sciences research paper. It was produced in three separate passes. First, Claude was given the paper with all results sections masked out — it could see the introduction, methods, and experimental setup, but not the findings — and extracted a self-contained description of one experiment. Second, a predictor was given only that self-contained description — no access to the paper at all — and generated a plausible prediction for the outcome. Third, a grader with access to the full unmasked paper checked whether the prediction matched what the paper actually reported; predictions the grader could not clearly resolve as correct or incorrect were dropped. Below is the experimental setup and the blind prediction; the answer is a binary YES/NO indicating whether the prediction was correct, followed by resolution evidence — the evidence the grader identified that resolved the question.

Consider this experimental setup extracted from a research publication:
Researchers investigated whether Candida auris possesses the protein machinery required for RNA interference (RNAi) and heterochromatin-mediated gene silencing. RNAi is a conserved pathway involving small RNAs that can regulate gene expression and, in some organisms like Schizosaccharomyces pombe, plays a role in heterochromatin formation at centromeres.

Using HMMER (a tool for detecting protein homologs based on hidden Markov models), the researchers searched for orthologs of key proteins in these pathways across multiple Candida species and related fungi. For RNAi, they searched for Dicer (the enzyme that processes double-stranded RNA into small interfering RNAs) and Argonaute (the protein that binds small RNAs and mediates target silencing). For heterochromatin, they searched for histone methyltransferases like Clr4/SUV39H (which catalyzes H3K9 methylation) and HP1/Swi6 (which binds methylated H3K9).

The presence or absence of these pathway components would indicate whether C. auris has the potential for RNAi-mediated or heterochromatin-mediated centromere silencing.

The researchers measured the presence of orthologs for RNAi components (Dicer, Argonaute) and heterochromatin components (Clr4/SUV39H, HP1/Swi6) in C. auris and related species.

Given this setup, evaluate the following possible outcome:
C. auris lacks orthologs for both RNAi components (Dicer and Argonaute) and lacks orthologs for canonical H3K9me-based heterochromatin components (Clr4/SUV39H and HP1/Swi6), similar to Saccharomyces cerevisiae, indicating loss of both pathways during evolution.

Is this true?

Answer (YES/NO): NO